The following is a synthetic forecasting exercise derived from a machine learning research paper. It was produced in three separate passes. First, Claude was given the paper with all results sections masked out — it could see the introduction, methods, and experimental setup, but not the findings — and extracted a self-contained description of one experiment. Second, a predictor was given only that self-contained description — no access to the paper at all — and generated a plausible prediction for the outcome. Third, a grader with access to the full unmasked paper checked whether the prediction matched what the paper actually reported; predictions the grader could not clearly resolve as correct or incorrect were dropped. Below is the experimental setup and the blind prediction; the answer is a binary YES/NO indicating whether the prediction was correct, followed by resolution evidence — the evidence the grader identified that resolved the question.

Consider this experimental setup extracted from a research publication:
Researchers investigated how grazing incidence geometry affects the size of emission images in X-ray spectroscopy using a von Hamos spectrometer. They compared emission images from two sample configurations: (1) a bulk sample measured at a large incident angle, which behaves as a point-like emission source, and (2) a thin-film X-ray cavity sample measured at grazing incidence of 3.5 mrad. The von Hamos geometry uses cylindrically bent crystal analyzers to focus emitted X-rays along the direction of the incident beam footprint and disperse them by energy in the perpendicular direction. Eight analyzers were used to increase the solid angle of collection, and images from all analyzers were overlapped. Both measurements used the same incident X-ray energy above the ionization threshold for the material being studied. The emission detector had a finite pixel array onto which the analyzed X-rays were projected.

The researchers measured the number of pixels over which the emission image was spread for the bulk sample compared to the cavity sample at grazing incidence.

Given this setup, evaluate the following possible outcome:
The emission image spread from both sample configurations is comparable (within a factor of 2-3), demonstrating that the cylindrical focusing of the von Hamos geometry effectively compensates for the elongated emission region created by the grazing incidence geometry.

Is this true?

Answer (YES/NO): NO